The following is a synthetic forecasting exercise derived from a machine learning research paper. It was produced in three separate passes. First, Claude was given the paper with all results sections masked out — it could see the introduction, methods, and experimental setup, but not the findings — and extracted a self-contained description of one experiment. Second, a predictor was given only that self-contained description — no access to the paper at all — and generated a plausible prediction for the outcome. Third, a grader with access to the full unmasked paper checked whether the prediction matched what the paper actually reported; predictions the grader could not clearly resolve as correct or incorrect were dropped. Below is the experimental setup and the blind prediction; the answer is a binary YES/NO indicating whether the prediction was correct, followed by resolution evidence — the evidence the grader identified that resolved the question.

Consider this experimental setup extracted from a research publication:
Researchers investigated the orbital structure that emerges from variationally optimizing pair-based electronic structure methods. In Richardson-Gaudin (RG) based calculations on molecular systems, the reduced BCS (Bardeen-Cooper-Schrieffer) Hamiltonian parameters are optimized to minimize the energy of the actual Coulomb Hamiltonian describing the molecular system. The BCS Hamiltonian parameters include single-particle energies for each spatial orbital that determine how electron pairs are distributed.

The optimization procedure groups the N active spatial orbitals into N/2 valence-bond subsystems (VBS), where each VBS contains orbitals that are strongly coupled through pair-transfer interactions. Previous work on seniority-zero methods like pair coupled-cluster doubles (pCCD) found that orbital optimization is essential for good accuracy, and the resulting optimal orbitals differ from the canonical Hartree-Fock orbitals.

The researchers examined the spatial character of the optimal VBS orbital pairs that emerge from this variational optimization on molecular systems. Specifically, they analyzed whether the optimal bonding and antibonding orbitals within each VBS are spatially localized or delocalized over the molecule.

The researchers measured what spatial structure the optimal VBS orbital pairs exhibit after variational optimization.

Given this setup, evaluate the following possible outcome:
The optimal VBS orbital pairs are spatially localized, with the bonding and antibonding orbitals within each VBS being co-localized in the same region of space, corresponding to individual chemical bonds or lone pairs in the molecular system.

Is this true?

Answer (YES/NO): YES